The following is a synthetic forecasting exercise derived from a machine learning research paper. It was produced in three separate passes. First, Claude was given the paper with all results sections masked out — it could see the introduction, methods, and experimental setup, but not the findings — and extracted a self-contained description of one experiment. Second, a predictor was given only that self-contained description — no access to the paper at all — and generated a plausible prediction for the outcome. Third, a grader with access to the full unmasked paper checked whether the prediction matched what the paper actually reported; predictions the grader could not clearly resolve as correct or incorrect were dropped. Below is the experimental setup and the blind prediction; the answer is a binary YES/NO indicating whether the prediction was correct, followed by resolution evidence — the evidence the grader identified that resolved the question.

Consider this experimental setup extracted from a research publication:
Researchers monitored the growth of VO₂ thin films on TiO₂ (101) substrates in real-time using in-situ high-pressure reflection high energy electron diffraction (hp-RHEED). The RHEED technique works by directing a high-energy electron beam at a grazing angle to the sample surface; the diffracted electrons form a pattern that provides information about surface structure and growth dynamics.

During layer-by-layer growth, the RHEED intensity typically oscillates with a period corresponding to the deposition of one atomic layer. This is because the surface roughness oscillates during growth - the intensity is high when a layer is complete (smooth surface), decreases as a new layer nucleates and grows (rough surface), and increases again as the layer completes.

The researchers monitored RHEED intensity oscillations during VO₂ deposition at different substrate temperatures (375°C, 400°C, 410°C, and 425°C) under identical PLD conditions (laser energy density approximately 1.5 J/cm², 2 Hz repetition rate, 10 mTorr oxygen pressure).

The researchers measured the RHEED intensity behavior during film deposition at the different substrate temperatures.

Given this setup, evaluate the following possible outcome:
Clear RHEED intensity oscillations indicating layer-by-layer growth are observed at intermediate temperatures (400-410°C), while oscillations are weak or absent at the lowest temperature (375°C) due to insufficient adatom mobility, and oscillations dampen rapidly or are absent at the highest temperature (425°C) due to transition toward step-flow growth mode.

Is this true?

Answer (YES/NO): YES